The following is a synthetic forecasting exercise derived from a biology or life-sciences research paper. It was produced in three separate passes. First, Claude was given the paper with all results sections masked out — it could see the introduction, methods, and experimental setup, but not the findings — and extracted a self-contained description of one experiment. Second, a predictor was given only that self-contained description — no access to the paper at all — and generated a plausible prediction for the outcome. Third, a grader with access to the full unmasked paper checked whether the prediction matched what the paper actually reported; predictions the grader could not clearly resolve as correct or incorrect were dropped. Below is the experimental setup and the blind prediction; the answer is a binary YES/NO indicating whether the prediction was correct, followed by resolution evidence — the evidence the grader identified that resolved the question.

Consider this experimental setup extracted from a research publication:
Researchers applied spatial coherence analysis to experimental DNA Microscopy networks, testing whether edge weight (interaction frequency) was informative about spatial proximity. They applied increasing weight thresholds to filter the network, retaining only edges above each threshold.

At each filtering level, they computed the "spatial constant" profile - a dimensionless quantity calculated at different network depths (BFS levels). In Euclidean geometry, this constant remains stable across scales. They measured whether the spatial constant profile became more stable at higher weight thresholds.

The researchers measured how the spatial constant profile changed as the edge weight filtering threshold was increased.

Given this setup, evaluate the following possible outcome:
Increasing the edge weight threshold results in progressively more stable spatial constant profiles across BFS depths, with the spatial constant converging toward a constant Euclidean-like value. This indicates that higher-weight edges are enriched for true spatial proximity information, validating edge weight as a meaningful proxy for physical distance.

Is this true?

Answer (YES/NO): YES